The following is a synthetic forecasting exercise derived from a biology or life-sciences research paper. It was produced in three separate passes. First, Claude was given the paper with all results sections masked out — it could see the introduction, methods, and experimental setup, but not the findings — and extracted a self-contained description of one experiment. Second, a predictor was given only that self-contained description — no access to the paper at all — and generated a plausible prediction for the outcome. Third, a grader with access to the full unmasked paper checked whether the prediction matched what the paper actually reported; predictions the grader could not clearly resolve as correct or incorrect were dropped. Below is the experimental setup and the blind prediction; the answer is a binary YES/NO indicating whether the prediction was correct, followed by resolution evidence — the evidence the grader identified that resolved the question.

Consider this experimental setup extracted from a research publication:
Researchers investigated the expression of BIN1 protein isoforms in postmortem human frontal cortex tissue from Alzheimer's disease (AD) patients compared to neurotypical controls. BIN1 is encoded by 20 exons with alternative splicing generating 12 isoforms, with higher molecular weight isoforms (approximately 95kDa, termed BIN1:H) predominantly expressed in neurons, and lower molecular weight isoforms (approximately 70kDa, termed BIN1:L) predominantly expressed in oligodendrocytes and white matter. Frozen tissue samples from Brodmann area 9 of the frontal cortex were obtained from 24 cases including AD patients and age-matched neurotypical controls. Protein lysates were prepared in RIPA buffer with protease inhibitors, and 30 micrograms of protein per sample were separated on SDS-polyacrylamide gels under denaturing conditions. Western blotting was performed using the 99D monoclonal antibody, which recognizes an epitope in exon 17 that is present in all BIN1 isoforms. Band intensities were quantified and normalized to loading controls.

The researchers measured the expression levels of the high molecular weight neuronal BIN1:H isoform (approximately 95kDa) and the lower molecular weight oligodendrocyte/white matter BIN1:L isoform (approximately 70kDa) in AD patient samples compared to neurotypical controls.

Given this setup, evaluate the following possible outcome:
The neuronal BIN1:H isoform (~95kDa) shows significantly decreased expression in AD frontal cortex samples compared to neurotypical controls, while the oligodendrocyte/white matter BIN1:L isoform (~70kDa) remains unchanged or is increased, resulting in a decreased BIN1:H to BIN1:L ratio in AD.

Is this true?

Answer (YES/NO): YES